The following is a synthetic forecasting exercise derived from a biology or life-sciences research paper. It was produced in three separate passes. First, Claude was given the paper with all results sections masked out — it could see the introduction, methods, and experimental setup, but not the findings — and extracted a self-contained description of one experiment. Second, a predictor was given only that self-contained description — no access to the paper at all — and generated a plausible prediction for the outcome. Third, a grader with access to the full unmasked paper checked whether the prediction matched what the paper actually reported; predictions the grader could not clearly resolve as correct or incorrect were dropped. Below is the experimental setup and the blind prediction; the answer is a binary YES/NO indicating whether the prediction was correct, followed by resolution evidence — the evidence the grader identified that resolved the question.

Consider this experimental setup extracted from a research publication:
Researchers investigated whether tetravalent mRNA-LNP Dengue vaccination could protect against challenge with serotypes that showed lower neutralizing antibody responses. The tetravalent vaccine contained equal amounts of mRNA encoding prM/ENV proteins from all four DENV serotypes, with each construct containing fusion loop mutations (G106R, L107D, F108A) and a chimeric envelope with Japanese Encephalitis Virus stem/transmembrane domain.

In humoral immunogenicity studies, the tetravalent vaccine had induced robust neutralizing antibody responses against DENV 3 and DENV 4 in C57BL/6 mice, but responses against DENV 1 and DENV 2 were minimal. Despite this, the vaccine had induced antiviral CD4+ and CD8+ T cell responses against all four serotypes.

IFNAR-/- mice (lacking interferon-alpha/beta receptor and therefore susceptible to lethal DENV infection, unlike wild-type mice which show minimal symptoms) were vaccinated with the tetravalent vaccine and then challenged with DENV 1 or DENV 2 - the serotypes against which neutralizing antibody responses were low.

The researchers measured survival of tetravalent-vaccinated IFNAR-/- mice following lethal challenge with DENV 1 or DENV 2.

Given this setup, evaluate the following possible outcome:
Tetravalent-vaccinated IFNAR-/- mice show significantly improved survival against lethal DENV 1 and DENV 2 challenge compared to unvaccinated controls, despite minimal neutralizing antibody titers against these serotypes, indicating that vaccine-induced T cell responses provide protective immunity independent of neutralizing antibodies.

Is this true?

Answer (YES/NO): YES